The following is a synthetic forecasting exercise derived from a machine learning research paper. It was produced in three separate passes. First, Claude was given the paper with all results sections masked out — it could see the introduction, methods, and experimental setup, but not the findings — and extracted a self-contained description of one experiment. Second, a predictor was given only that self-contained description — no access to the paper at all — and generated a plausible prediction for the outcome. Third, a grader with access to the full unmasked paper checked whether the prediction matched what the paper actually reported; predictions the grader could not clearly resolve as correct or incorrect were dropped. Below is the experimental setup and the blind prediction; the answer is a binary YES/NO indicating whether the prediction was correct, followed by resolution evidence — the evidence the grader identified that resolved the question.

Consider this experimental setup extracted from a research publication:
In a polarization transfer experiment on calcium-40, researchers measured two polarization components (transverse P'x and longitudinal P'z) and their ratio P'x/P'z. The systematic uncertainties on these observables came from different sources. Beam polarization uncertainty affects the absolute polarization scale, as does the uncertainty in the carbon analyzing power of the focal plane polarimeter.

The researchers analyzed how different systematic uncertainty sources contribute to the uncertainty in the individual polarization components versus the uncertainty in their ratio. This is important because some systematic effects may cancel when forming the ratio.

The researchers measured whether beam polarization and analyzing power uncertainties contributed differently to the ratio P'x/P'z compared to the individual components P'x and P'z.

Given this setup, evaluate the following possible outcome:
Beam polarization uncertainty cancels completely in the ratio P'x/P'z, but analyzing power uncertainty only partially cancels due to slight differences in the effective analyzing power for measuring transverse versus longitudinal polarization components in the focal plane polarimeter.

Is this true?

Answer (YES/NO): NO